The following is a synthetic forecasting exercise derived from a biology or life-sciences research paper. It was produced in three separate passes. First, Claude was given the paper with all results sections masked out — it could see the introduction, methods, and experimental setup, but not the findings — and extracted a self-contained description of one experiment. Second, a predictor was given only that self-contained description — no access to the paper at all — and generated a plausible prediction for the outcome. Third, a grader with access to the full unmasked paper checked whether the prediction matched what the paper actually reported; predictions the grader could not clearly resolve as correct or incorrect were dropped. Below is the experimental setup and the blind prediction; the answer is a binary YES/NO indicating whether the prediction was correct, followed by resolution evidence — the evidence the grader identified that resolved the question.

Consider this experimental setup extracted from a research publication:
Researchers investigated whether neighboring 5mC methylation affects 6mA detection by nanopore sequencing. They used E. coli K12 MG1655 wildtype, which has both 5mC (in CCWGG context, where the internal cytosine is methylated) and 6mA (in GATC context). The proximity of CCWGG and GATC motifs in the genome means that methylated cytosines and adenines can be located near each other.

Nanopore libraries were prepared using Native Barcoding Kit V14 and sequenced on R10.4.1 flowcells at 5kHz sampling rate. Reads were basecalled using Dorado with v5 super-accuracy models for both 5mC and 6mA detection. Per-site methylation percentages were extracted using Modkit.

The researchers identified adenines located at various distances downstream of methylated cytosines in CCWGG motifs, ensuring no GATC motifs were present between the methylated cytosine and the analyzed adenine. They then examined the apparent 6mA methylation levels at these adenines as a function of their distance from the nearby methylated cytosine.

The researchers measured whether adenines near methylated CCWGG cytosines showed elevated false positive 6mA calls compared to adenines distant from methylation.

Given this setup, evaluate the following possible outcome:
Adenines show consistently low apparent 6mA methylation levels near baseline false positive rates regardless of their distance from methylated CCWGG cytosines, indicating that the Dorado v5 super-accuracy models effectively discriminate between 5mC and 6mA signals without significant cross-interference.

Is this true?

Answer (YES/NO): NO